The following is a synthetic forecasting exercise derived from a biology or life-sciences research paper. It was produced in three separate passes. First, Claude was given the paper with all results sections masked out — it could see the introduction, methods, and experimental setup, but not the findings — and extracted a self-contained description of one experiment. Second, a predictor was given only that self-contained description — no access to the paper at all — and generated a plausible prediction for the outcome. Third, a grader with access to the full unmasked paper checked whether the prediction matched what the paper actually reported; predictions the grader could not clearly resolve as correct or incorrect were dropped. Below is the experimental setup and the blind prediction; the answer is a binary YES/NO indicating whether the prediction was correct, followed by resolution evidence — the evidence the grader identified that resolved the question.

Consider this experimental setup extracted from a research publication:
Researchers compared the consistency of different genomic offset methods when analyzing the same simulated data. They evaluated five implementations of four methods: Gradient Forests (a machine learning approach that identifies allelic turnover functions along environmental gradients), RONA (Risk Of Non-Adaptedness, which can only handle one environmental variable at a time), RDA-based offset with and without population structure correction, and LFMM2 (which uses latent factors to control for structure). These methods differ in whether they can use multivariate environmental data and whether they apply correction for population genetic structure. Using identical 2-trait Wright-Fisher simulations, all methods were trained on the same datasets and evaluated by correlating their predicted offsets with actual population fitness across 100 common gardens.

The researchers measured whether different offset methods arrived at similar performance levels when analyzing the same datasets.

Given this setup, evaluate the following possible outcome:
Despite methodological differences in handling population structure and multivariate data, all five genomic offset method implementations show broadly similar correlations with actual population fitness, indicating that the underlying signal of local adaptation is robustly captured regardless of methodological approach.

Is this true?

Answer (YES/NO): NO